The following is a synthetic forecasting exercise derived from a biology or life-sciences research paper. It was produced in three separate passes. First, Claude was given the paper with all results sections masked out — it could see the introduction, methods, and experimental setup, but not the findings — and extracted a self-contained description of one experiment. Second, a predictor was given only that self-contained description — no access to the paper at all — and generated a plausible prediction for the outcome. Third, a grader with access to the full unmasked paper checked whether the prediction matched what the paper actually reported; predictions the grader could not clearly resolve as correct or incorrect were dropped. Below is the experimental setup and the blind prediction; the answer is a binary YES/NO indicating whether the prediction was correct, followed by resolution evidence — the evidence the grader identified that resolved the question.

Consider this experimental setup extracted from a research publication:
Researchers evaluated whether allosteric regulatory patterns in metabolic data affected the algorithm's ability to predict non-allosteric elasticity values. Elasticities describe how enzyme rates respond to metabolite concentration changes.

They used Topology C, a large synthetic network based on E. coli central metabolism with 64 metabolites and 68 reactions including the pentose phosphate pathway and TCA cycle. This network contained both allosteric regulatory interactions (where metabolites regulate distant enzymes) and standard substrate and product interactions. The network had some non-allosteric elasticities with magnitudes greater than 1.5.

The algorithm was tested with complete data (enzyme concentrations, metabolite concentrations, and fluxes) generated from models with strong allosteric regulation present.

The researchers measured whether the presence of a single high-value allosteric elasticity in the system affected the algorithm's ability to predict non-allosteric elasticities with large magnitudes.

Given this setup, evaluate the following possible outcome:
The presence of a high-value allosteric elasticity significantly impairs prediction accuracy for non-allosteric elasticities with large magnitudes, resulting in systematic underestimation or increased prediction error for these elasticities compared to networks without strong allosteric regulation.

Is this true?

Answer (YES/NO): NO